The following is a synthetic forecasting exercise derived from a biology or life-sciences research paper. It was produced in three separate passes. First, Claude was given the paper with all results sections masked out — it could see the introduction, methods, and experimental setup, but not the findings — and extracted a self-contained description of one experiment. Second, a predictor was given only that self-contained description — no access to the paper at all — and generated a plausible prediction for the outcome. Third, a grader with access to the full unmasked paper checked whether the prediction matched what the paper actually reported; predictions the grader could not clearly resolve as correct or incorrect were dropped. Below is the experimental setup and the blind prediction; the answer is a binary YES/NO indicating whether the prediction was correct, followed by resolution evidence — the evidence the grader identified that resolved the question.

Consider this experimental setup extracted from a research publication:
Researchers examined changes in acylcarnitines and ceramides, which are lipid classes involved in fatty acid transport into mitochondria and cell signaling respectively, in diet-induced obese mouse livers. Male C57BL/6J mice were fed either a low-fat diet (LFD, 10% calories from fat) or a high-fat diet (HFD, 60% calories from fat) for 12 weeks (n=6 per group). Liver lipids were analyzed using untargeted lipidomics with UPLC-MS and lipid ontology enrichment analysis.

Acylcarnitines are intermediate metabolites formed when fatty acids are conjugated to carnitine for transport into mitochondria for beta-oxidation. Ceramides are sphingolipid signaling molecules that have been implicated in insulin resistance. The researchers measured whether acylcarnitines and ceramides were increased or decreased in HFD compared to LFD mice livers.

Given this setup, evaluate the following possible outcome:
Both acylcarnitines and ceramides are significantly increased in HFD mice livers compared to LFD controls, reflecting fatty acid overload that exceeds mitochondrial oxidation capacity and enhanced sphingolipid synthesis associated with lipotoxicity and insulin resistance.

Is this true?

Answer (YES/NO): NO